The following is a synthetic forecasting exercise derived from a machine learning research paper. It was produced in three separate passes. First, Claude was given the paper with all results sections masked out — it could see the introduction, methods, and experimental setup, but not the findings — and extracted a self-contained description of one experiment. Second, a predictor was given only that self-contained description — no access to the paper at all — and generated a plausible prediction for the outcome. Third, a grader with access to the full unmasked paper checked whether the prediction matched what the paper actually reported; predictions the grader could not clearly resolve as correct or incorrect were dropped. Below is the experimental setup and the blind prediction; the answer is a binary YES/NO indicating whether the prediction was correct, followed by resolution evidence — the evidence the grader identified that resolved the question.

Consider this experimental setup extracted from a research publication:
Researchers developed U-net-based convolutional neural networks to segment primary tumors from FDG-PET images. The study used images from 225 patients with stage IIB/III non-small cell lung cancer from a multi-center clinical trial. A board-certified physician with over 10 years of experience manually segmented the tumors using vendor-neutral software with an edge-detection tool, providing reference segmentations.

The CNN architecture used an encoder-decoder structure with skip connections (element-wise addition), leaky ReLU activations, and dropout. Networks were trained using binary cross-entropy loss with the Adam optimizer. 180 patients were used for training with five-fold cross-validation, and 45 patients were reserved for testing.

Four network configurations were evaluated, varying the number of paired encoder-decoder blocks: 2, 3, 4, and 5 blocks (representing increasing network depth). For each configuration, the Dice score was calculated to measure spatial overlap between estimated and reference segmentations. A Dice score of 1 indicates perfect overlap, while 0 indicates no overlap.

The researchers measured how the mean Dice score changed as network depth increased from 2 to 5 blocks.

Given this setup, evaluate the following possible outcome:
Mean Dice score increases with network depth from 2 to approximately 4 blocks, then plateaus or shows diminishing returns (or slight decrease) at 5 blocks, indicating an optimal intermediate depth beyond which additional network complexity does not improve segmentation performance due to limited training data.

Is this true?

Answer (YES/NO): NO